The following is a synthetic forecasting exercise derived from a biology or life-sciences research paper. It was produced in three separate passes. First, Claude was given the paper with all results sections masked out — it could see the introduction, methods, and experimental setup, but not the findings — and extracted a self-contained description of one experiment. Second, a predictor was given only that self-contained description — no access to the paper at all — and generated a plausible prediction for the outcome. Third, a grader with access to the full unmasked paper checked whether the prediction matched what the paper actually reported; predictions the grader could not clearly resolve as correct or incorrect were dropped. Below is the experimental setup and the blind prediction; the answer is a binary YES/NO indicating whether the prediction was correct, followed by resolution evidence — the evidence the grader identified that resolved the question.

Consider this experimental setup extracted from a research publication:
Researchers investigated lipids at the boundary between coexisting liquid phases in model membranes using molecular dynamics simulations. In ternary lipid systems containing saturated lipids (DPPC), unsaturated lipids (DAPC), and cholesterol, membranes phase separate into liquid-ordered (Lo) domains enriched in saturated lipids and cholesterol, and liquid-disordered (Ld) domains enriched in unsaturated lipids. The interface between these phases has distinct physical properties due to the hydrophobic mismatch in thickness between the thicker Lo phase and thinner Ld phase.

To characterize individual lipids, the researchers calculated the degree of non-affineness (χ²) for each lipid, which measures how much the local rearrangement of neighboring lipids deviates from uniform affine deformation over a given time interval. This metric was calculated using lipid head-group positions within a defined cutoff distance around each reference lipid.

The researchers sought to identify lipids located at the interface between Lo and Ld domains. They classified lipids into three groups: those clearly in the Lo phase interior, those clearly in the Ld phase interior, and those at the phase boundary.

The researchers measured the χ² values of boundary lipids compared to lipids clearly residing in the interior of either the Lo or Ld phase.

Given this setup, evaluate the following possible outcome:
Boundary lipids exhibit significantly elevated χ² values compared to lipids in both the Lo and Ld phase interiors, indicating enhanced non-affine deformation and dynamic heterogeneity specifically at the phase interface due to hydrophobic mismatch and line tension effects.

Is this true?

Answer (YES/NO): NO